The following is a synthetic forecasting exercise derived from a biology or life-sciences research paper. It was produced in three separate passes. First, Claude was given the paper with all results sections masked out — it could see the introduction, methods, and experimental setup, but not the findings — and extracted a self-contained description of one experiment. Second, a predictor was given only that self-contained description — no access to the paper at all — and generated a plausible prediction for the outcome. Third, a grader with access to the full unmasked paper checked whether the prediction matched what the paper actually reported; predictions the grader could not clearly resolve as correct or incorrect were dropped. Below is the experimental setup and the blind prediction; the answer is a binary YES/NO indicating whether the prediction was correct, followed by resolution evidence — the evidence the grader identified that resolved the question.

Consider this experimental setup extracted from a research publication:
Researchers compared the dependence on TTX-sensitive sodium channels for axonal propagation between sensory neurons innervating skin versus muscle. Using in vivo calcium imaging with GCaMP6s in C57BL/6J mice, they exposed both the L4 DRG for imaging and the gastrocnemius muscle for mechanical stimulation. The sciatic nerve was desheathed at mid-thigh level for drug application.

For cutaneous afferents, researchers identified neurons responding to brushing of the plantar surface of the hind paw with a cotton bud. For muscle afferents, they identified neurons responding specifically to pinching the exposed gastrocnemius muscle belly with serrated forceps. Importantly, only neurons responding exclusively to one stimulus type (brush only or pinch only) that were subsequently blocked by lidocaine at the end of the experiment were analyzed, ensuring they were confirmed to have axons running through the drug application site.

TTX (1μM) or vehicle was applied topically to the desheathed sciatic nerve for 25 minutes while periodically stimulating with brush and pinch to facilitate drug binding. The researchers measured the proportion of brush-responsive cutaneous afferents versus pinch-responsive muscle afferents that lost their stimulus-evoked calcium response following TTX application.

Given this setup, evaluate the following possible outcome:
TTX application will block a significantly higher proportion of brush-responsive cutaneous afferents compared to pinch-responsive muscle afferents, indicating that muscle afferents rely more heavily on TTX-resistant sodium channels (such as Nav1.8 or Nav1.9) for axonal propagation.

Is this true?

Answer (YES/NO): YES